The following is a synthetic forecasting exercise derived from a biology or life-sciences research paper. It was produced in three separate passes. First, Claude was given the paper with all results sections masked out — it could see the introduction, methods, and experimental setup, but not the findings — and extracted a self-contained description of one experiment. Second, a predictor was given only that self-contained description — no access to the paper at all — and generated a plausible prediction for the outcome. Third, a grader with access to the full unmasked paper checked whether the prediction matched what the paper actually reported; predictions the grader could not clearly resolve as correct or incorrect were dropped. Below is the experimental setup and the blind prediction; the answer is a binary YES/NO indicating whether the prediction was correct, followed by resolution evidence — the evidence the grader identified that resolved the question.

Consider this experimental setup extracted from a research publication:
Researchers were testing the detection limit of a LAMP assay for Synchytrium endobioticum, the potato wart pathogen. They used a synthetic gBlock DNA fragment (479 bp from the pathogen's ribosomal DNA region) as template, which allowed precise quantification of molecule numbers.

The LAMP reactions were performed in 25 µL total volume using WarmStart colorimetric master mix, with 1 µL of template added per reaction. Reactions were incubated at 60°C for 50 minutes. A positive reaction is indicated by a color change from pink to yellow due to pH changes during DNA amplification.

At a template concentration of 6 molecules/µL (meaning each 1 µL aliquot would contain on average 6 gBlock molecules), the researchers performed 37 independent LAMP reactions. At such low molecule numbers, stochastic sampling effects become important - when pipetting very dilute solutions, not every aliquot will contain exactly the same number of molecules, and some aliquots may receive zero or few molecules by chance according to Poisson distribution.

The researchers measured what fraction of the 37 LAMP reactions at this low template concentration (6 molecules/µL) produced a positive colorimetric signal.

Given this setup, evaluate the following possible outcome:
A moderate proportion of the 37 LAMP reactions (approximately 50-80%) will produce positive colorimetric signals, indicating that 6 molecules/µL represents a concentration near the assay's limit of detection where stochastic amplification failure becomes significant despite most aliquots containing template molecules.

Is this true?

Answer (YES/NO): NO